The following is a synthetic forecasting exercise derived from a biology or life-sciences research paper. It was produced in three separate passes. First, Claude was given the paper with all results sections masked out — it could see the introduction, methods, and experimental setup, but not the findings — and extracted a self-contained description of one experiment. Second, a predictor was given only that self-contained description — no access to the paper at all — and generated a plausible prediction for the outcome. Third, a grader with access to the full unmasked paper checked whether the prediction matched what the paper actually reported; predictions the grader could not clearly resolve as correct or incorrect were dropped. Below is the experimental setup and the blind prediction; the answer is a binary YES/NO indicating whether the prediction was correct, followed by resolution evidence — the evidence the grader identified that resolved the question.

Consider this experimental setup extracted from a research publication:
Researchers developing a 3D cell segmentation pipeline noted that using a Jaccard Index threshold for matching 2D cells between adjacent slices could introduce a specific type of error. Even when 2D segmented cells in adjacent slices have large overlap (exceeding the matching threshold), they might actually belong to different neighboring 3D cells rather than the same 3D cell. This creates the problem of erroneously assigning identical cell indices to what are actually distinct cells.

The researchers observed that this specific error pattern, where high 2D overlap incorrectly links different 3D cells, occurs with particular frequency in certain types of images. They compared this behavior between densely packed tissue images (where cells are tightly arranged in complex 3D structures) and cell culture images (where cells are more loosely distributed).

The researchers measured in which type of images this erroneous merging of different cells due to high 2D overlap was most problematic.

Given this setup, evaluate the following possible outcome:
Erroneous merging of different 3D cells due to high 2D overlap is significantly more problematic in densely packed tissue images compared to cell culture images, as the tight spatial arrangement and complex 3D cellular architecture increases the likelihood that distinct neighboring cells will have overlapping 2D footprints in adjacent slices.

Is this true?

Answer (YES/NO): YES